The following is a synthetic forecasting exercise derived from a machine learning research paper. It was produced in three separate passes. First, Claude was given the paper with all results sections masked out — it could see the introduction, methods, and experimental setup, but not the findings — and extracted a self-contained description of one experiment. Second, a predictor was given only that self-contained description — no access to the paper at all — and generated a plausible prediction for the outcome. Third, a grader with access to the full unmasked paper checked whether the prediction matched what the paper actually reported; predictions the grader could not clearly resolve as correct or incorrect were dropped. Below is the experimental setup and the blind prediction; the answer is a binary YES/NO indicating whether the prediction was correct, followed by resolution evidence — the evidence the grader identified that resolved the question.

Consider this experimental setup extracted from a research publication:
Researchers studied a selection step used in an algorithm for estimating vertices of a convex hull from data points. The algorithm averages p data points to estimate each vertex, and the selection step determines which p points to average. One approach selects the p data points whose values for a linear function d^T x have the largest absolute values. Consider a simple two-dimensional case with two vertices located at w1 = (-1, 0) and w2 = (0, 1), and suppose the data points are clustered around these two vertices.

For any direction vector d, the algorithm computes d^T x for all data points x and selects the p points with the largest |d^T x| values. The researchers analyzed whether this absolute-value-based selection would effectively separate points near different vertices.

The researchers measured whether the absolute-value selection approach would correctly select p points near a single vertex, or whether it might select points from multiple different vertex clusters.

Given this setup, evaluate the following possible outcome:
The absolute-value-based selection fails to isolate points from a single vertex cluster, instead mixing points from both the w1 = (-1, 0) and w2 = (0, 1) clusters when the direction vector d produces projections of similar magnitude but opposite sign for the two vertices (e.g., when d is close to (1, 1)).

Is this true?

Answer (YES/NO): YES